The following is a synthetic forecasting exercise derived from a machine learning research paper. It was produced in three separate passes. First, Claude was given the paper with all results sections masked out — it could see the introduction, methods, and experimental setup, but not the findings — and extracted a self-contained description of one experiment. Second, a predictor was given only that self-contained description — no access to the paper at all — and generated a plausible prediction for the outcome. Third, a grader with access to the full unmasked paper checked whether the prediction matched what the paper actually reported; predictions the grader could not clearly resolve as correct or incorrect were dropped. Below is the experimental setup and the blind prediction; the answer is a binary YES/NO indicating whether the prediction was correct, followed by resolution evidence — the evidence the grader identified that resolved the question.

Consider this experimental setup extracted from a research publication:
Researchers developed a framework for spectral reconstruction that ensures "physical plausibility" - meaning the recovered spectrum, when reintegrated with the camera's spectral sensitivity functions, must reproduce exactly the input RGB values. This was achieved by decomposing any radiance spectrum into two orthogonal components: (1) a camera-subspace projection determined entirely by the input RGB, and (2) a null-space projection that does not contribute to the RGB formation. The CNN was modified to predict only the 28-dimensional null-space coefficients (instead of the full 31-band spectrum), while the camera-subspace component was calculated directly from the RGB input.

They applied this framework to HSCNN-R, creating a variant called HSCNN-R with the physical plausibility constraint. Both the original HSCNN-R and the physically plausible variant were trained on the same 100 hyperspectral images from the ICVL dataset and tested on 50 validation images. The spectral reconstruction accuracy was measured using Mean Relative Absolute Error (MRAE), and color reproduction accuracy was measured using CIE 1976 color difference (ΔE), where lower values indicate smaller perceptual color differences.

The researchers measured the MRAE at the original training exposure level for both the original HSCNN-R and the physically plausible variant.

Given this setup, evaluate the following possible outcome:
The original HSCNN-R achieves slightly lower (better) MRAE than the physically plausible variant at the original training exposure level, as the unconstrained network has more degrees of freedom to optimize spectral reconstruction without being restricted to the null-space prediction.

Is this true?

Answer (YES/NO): YES